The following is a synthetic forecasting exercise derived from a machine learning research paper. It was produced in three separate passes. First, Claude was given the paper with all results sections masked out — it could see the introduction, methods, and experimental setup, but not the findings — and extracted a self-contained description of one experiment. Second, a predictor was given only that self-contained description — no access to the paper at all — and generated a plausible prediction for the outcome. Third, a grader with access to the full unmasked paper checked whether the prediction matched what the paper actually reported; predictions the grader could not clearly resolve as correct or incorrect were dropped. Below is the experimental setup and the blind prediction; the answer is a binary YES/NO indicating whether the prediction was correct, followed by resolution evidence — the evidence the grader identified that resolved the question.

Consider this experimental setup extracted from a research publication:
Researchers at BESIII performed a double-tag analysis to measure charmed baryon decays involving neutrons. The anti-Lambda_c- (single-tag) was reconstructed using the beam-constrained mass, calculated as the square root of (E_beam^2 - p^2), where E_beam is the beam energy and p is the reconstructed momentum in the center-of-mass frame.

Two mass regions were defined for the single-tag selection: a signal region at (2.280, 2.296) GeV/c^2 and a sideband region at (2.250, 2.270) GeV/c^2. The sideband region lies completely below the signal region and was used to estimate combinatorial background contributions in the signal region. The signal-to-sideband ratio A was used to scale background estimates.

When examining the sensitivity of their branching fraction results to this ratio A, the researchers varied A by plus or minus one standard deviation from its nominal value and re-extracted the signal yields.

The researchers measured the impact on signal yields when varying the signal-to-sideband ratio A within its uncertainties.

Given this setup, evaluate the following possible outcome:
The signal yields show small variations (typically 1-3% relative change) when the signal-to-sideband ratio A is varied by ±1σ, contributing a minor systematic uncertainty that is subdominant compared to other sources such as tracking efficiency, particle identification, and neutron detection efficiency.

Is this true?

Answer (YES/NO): NO